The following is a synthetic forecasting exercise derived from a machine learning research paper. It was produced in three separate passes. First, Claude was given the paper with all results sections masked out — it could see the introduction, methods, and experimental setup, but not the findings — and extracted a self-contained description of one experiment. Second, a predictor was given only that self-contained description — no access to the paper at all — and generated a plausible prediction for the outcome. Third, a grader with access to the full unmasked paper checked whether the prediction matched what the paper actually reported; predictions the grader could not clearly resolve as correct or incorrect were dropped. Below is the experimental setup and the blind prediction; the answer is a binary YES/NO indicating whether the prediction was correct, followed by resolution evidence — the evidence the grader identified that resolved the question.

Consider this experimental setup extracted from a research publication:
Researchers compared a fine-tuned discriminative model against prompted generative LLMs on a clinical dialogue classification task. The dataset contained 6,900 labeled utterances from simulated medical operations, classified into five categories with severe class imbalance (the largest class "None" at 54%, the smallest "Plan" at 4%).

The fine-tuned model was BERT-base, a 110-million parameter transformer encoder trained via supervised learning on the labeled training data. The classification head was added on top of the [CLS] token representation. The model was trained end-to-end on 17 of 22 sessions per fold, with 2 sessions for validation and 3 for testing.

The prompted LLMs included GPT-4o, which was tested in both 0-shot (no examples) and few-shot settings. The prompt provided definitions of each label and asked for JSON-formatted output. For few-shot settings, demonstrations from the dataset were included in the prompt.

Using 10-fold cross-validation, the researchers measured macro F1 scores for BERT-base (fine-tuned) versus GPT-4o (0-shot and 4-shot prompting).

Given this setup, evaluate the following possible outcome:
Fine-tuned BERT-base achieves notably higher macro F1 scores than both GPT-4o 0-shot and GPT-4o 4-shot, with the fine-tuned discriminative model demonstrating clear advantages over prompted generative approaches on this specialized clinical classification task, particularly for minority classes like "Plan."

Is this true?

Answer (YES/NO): NO